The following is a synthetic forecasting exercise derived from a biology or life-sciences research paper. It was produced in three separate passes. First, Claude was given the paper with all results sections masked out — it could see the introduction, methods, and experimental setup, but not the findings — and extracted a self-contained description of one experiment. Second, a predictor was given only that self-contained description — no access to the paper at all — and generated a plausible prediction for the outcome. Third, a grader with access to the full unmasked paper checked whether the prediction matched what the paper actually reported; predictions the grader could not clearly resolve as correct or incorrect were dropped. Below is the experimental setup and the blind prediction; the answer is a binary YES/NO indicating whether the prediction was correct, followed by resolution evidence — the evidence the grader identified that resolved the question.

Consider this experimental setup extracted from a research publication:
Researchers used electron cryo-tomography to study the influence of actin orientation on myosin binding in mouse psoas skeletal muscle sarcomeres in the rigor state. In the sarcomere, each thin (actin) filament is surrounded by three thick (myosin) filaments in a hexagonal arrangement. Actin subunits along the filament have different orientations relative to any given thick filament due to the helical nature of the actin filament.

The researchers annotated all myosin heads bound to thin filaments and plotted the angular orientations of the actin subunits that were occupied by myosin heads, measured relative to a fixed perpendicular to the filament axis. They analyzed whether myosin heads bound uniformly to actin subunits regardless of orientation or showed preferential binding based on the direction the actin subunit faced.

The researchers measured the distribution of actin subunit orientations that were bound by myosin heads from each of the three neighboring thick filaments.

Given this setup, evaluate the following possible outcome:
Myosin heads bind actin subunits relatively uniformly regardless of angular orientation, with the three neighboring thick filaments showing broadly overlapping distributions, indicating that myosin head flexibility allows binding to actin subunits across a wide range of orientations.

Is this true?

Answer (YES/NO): NO